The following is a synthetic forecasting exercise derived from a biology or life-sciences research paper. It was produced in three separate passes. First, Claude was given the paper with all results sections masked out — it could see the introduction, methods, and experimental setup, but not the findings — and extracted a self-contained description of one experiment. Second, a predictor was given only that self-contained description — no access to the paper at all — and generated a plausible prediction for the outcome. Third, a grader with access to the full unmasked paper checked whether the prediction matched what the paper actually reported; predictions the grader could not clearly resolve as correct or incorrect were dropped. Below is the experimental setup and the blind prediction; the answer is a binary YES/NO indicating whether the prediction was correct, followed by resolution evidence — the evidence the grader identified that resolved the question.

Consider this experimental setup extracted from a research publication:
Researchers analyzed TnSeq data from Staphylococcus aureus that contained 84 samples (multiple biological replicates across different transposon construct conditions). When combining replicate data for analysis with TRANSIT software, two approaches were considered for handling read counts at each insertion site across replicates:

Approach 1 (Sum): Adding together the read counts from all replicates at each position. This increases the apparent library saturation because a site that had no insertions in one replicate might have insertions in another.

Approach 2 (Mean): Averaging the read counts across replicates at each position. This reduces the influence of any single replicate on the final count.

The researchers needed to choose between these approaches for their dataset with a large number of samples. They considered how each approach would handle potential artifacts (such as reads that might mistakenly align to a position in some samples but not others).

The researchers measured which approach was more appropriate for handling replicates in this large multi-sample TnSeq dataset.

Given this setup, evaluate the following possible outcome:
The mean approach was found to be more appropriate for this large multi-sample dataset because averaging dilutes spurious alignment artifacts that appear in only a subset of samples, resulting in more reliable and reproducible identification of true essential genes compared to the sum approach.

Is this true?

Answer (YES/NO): YES